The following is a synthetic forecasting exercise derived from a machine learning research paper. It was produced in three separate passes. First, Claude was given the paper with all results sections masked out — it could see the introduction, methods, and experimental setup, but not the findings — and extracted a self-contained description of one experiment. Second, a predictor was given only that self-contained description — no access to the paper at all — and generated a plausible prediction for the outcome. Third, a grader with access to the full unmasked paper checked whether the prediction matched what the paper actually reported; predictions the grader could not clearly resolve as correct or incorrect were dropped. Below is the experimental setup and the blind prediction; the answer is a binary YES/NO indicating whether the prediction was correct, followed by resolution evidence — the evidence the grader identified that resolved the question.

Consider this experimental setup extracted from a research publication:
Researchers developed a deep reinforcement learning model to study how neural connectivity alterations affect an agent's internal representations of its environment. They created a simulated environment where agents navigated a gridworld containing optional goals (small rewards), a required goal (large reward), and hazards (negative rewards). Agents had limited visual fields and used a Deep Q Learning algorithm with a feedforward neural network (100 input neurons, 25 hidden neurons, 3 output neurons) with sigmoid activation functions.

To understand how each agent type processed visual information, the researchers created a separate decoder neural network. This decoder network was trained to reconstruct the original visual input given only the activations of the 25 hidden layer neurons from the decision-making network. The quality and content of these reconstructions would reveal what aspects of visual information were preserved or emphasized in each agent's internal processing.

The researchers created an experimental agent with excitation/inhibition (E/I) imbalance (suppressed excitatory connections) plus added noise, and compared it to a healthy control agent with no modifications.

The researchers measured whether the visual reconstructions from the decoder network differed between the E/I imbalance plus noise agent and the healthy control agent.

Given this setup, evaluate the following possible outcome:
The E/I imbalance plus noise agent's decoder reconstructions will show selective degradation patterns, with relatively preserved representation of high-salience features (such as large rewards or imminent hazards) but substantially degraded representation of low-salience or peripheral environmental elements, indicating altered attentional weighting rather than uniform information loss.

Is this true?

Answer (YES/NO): NO